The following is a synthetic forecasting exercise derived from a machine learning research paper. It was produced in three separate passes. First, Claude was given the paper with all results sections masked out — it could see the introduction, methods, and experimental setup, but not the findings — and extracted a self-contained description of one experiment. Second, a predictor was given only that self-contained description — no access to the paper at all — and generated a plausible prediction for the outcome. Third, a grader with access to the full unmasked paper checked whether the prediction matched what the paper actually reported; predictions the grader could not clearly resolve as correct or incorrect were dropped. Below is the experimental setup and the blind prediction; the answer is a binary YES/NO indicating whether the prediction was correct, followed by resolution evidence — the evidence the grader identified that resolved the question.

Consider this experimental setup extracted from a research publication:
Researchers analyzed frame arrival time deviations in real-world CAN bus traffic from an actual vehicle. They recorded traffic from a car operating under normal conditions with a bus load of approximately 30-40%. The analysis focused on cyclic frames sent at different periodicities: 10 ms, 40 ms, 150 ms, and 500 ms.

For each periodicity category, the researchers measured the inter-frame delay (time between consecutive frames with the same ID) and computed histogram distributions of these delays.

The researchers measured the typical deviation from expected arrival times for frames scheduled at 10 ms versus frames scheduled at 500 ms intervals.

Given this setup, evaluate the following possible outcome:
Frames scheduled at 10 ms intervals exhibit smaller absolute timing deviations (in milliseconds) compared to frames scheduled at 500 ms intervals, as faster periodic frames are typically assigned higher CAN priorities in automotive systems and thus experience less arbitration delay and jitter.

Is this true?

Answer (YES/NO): YES